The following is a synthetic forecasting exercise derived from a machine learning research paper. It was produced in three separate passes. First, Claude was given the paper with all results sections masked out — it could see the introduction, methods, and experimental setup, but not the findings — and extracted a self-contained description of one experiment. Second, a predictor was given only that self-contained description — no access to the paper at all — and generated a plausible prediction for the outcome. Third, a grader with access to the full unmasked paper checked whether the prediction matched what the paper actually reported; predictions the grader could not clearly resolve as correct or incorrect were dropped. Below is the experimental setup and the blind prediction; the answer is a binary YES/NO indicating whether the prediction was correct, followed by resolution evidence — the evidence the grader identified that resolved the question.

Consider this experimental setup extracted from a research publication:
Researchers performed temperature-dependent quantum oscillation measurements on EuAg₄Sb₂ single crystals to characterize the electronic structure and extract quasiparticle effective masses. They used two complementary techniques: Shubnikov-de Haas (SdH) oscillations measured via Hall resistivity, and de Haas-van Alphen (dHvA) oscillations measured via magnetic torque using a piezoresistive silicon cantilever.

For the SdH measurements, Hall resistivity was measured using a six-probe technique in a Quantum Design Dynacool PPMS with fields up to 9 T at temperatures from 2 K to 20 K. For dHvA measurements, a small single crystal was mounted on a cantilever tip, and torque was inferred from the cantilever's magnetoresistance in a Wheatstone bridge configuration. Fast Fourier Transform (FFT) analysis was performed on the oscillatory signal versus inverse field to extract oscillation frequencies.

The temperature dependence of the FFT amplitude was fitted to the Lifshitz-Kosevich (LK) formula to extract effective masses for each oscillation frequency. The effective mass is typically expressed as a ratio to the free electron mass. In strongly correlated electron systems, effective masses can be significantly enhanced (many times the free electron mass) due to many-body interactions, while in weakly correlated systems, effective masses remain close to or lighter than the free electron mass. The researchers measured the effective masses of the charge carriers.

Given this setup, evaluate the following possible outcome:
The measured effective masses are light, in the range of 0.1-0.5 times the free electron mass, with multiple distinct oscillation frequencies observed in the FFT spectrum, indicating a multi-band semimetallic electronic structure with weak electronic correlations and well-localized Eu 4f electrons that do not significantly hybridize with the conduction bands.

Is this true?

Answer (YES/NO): NO